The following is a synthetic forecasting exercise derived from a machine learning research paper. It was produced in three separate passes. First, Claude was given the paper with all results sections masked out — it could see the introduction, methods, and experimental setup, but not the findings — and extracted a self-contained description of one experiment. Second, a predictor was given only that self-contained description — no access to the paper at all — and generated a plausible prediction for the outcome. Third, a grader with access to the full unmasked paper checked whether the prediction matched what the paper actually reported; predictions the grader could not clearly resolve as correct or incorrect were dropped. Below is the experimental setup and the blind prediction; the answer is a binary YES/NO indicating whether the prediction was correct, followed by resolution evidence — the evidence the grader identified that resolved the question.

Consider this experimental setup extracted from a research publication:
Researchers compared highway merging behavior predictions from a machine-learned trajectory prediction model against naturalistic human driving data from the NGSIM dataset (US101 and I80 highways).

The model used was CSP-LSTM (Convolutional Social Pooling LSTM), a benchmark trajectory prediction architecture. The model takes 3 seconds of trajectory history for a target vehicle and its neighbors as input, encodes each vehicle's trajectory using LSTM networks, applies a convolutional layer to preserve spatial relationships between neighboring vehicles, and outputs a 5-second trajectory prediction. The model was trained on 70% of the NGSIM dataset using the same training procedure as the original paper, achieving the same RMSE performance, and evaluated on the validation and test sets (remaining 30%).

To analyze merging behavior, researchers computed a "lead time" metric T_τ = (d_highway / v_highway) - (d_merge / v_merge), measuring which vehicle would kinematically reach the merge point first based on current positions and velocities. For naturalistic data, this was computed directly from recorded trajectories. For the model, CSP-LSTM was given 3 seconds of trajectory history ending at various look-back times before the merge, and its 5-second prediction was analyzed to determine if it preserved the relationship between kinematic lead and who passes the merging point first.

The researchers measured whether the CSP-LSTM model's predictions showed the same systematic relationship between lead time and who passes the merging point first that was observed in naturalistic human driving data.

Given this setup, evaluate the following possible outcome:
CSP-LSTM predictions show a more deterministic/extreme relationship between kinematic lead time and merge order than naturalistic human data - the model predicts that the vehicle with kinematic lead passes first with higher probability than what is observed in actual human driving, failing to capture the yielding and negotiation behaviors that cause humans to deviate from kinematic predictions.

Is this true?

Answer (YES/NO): NO